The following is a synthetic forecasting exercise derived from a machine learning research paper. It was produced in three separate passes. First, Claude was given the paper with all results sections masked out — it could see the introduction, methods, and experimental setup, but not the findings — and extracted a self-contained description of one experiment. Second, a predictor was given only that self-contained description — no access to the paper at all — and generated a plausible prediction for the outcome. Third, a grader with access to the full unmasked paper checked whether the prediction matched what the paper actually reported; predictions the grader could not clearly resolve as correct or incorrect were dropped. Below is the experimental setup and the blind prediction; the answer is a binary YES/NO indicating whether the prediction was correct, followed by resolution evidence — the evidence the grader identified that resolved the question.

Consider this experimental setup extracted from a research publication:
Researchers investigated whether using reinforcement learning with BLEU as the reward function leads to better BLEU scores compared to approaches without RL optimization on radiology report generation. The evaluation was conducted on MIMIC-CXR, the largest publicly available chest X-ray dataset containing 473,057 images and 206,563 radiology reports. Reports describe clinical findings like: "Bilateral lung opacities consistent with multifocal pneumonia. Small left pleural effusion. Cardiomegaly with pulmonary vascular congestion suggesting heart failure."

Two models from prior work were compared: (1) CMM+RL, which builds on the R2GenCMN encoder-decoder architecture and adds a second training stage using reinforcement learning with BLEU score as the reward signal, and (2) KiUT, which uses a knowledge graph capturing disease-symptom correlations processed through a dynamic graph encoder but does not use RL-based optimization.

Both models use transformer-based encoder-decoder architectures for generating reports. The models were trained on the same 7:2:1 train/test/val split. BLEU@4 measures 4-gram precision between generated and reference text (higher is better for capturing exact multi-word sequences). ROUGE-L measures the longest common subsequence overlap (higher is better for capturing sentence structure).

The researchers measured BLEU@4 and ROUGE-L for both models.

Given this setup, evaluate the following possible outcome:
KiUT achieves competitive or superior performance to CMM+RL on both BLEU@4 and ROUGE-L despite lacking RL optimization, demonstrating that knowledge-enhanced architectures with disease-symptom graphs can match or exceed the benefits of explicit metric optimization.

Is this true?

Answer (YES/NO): YES